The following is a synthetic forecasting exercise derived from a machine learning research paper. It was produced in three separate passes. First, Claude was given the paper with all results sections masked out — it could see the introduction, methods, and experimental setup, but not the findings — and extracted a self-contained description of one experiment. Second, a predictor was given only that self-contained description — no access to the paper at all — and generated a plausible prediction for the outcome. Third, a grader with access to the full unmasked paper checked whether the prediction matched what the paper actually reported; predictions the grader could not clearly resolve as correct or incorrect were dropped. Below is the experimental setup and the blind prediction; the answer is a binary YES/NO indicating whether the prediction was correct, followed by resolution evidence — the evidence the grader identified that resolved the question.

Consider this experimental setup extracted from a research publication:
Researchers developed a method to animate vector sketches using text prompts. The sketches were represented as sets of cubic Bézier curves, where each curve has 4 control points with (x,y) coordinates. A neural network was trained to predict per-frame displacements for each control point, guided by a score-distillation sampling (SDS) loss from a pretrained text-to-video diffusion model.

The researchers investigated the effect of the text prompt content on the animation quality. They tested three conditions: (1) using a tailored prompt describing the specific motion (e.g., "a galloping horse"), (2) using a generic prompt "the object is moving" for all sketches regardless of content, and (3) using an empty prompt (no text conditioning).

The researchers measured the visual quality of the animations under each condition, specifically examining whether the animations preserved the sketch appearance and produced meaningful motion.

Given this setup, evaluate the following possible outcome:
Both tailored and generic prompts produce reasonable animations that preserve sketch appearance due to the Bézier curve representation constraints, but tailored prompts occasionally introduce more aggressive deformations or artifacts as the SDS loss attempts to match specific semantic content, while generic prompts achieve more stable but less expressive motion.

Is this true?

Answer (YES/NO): NO